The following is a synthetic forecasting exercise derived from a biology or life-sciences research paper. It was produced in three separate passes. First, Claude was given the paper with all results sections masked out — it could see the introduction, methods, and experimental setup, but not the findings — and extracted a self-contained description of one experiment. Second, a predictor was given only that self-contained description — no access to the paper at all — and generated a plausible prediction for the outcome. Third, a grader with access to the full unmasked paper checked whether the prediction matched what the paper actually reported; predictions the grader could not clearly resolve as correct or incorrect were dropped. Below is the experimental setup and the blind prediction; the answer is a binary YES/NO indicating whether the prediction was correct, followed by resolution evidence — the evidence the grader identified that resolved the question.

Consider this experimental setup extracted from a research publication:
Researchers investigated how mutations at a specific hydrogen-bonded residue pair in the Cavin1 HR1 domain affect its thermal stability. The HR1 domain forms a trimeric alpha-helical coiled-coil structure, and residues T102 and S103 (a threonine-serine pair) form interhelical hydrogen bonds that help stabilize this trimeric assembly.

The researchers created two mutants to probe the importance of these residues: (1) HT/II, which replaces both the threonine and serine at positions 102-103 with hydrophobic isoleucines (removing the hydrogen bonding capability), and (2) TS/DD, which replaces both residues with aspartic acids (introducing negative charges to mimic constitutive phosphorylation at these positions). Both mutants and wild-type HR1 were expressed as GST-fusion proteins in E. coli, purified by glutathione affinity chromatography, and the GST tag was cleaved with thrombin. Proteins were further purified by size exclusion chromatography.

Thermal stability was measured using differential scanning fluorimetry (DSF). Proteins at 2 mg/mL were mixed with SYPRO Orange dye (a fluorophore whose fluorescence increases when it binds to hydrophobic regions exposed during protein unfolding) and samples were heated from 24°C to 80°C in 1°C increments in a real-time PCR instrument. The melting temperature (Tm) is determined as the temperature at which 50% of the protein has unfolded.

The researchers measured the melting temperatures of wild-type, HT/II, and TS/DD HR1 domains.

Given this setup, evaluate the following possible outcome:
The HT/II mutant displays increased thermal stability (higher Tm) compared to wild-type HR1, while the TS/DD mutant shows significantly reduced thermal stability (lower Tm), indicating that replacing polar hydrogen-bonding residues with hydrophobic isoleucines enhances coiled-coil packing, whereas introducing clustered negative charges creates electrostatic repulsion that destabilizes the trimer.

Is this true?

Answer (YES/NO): NO